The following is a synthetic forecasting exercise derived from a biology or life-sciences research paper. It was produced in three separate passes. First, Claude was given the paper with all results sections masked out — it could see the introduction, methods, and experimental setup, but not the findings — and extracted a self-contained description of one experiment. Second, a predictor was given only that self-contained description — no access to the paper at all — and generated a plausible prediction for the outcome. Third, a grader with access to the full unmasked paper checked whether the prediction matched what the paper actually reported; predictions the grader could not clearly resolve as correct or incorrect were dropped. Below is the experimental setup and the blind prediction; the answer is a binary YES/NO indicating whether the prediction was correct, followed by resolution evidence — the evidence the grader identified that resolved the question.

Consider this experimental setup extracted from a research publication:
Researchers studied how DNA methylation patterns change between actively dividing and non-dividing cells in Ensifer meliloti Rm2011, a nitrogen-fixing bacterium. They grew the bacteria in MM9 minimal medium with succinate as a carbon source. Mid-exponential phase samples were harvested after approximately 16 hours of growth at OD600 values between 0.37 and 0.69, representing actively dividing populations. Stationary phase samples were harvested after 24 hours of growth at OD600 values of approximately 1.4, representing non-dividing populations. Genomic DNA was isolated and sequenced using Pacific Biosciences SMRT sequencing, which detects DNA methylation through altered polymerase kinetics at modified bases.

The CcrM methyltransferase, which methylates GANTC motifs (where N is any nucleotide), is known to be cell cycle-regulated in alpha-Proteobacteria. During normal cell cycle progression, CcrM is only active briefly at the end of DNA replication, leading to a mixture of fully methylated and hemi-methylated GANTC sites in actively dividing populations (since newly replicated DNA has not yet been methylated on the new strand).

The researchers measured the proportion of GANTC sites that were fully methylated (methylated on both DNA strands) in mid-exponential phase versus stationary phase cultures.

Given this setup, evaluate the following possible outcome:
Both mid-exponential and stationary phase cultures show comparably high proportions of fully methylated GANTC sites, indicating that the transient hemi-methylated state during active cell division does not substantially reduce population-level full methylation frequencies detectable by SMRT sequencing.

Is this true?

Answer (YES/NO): NO